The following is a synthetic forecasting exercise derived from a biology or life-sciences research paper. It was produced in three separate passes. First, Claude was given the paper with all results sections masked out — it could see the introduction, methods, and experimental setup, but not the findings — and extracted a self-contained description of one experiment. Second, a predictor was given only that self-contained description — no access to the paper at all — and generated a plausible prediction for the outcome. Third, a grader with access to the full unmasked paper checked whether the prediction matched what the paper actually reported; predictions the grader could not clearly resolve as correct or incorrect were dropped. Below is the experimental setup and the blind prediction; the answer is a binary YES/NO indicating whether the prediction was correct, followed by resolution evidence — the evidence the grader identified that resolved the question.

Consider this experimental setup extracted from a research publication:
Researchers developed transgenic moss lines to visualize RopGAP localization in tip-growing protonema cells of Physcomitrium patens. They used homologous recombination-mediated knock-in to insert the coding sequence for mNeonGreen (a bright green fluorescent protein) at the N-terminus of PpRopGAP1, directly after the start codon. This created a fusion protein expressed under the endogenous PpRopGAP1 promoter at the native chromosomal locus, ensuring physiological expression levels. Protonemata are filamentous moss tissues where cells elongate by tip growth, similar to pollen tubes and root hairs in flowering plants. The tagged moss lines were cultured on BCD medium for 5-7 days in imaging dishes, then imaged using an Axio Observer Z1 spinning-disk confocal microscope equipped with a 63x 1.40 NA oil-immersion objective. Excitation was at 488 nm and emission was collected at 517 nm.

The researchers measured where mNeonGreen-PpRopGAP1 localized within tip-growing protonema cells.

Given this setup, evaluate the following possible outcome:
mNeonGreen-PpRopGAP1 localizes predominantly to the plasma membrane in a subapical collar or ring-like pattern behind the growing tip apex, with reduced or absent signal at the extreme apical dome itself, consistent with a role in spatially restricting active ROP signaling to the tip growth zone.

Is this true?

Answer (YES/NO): YES